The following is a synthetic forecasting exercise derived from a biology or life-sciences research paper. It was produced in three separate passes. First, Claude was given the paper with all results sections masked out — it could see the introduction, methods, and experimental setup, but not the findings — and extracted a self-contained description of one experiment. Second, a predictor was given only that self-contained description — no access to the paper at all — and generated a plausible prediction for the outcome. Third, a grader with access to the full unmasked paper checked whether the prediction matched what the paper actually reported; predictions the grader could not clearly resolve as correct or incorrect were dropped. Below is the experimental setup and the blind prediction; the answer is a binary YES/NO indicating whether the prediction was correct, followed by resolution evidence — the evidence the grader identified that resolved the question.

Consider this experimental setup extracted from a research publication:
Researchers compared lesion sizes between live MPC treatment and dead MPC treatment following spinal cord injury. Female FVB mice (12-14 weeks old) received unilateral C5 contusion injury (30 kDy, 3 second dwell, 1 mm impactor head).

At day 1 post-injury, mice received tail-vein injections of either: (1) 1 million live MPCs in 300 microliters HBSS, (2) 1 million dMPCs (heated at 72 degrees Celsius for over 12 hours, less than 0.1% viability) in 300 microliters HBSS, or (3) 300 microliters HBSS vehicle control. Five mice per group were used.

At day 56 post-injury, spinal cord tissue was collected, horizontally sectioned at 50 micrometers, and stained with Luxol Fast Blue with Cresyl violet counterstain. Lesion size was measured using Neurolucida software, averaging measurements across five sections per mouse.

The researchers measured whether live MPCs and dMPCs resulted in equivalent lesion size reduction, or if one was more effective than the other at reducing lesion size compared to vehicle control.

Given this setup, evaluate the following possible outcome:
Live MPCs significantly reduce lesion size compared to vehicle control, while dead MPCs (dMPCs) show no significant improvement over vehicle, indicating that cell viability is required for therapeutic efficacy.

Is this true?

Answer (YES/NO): NO